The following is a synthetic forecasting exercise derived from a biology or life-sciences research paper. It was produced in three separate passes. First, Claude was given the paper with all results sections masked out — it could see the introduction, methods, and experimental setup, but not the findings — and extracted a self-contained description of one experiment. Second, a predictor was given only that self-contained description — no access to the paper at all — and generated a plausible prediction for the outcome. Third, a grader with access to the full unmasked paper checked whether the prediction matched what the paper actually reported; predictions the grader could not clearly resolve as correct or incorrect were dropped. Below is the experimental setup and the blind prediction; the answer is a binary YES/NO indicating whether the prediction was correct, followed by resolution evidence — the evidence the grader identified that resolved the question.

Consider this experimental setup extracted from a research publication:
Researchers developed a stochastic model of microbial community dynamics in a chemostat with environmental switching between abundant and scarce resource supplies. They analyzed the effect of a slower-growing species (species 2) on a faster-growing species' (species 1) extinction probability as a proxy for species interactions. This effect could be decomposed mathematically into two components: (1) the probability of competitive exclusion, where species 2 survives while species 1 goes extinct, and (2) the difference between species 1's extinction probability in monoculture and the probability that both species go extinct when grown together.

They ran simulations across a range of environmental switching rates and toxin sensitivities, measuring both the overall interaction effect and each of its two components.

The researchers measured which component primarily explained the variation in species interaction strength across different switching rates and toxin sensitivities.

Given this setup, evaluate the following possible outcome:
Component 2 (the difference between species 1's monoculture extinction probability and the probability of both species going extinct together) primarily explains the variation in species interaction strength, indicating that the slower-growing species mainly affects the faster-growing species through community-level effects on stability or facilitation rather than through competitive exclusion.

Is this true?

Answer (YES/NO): NO